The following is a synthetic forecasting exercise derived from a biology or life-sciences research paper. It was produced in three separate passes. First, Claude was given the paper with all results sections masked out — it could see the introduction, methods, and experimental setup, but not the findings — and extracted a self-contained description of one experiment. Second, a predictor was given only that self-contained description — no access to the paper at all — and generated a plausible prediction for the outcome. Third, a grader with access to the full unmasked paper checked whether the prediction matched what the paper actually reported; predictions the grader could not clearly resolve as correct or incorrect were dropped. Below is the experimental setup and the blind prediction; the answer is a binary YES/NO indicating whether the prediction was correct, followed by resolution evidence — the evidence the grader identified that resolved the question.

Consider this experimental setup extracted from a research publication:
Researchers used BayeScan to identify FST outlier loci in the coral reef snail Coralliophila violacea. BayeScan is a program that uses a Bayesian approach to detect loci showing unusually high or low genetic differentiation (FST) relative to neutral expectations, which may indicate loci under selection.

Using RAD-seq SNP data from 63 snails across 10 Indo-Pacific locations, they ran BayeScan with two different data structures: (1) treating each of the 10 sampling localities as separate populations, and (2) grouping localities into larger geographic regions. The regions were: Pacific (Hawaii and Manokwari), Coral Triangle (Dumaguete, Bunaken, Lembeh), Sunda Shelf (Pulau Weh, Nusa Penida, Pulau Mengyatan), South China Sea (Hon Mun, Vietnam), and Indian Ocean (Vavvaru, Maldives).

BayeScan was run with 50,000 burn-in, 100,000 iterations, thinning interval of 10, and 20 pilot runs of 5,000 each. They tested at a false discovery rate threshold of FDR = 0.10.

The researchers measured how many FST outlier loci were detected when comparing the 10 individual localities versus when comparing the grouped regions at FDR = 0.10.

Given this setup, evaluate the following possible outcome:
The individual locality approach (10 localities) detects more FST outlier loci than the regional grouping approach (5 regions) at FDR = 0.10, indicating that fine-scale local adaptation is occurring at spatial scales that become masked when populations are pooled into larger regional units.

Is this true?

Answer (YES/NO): YES